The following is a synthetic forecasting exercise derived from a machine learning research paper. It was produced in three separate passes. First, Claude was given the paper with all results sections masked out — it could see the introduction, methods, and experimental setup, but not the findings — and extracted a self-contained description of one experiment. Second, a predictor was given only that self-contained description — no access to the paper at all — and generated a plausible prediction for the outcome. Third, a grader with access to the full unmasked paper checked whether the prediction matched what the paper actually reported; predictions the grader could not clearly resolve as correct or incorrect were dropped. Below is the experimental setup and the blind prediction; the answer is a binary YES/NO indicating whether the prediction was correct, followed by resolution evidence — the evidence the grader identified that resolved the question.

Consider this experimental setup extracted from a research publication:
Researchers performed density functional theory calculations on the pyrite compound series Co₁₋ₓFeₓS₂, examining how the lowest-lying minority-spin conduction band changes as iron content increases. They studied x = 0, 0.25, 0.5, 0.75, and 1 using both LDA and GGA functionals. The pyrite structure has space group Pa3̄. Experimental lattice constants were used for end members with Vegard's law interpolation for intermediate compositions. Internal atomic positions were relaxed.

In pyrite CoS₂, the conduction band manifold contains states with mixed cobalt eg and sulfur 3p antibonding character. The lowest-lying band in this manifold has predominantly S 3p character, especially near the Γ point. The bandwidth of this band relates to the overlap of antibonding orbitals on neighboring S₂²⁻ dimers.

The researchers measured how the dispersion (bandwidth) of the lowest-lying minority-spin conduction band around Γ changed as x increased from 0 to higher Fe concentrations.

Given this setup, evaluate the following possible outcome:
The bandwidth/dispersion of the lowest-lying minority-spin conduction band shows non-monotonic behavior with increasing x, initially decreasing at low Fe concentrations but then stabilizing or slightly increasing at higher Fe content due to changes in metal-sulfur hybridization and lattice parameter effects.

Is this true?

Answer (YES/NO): NO